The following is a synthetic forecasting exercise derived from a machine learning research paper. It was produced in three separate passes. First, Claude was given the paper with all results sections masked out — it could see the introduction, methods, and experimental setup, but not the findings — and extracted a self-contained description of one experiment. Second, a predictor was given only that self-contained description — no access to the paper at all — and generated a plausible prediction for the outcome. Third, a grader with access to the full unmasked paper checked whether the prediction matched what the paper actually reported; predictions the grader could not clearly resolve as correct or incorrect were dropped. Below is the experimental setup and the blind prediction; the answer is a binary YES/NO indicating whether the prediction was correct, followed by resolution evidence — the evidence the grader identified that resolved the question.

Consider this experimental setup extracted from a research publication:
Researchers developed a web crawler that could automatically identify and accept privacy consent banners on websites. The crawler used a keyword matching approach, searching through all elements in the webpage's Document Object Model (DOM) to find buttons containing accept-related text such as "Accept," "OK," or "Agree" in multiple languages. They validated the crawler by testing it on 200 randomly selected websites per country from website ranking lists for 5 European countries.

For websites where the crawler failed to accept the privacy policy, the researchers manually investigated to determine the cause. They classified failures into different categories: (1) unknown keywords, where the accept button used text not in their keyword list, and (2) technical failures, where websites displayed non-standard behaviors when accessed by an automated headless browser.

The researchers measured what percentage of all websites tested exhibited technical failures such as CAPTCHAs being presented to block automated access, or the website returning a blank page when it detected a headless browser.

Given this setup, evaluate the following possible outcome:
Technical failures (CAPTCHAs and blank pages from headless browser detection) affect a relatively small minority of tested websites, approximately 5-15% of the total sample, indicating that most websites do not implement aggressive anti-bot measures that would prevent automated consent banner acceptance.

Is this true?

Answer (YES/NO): YES